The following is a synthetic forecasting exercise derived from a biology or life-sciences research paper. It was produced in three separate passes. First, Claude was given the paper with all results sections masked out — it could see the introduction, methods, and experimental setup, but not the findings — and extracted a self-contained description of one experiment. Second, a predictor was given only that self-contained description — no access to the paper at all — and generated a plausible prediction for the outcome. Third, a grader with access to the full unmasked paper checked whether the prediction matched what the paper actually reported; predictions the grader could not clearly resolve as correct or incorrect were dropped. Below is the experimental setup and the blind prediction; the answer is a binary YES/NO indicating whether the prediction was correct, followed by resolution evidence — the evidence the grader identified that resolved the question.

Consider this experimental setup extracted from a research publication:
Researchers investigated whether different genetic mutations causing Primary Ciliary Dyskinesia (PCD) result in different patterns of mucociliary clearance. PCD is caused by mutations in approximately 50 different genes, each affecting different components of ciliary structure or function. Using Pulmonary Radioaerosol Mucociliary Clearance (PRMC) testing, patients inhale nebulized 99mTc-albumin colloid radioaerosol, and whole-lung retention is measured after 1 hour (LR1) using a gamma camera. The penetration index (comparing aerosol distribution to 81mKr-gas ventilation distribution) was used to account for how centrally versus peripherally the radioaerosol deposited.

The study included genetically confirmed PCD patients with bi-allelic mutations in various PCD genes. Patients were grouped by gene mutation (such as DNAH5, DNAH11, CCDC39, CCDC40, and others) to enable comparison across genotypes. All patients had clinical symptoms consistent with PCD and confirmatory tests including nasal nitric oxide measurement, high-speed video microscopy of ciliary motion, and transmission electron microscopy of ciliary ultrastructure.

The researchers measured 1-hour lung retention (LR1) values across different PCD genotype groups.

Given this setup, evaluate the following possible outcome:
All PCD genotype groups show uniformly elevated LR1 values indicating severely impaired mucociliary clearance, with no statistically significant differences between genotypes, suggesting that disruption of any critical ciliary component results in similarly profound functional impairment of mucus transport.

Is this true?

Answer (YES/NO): YES